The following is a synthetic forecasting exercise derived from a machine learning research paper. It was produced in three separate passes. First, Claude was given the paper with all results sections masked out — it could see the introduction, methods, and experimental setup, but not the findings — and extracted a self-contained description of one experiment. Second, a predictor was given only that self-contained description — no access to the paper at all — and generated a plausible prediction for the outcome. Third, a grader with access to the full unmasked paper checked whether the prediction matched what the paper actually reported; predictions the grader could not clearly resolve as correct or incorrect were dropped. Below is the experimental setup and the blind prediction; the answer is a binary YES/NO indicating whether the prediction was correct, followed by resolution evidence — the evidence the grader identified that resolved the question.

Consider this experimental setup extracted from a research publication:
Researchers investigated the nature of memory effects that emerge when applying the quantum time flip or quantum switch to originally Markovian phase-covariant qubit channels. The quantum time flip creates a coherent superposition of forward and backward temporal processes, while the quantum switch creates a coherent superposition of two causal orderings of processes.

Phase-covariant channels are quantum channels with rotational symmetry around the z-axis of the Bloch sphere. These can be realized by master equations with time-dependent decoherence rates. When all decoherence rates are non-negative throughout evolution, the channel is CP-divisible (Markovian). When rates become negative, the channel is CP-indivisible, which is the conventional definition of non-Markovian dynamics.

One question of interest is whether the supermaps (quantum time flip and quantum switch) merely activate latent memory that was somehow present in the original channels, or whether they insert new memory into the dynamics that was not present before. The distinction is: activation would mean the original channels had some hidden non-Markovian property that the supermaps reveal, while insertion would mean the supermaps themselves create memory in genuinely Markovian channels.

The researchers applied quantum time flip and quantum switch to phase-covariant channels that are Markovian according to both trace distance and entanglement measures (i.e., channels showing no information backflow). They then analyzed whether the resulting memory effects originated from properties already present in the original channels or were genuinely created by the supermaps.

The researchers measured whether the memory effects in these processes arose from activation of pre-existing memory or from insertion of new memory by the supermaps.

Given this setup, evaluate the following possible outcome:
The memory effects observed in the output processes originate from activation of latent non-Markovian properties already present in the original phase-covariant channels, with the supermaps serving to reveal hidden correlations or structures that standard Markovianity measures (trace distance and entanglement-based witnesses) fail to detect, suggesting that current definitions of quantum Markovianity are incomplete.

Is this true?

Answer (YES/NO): NO